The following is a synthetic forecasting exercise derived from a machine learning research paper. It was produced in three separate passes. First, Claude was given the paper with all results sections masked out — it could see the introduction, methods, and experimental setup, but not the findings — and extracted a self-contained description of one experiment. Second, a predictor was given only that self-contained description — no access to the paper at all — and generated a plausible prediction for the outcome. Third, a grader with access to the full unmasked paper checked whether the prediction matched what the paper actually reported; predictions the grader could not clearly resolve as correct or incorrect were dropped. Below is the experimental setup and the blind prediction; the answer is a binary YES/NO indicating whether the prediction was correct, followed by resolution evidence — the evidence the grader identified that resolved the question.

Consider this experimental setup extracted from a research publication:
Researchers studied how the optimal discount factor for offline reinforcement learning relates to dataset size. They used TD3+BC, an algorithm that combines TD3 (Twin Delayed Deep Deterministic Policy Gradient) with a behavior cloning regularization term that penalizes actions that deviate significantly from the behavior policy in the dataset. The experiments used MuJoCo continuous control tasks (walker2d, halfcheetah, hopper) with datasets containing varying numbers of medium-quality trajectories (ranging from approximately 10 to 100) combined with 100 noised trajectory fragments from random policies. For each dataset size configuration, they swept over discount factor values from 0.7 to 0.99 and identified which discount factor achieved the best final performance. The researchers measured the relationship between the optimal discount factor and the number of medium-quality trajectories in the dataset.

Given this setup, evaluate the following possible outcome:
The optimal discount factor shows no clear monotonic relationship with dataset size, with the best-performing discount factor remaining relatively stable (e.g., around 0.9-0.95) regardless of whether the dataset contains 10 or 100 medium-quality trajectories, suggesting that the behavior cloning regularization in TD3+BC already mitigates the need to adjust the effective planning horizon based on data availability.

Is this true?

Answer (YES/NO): NO